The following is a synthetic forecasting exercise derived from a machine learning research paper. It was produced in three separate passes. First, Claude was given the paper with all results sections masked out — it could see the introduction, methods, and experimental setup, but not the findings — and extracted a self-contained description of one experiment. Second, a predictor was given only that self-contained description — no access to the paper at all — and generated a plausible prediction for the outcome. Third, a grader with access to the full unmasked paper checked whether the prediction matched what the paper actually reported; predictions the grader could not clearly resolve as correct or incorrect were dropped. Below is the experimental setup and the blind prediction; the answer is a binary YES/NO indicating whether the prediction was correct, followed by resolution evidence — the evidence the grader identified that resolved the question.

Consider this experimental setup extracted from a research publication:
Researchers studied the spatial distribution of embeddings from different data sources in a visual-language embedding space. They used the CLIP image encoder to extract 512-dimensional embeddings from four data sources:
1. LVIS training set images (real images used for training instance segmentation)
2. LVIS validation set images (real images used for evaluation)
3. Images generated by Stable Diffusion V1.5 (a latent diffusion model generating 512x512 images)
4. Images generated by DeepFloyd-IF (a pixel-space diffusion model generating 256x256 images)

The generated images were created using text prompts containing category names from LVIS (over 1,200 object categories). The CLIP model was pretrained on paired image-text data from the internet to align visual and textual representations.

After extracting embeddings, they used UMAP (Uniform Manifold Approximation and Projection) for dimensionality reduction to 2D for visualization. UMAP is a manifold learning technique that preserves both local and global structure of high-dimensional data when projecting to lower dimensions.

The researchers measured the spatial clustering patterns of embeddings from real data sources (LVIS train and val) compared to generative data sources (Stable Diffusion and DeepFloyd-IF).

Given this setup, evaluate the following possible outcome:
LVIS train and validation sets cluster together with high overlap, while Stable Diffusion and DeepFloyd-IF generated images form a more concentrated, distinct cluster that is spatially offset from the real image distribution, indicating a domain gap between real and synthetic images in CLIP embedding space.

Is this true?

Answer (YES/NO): NO